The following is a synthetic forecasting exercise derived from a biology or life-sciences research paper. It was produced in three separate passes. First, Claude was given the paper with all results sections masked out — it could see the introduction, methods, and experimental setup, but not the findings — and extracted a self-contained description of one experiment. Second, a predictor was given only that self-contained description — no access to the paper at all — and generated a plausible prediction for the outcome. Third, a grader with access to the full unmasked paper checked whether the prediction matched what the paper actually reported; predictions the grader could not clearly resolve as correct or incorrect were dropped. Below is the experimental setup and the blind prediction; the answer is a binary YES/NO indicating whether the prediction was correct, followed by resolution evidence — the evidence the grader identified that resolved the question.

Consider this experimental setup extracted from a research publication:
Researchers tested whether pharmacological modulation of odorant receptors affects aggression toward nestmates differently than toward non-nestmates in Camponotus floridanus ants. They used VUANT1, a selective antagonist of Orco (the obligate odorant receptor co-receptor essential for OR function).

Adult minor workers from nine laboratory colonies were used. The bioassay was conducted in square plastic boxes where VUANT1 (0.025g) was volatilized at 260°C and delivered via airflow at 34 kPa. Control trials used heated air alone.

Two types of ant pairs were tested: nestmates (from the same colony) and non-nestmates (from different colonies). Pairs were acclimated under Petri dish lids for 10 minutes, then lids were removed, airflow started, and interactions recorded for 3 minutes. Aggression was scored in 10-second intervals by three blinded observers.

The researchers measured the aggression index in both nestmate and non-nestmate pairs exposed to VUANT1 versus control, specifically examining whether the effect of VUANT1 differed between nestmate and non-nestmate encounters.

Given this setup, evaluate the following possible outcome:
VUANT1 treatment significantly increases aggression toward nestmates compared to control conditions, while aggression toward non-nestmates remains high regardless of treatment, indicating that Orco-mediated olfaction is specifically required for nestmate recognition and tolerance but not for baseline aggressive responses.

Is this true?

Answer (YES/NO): NO